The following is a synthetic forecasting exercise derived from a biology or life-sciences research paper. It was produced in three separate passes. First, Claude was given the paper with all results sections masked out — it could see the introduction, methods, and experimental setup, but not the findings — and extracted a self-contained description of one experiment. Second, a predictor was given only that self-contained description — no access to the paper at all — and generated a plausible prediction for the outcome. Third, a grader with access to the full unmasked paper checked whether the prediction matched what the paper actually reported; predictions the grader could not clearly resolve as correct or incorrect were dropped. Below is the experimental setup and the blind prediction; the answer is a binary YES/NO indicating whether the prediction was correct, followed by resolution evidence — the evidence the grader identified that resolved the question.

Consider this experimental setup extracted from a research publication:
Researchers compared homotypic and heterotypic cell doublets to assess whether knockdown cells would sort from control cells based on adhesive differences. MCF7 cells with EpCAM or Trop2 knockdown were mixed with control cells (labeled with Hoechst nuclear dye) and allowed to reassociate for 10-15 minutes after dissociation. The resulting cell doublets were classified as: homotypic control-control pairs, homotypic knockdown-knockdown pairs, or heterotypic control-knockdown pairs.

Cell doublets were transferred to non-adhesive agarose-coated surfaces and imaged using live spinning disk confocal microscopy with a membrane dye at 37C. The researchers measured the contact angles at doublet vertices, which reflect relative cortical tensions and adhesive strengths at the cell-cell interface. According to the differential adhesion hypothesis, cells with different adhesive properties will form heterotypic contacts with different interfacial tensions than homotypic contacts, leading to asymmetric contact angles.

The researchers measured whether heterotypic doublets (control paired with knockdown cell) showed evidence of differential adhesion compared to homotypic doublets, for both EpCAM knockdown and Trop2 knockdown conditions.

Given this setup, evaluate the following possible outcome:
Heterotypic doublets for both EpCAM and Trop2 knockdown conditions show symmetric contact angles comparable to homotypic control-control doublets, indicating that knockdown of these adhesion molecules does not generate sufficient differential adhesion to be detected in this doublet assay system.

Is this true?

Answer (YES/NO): NO